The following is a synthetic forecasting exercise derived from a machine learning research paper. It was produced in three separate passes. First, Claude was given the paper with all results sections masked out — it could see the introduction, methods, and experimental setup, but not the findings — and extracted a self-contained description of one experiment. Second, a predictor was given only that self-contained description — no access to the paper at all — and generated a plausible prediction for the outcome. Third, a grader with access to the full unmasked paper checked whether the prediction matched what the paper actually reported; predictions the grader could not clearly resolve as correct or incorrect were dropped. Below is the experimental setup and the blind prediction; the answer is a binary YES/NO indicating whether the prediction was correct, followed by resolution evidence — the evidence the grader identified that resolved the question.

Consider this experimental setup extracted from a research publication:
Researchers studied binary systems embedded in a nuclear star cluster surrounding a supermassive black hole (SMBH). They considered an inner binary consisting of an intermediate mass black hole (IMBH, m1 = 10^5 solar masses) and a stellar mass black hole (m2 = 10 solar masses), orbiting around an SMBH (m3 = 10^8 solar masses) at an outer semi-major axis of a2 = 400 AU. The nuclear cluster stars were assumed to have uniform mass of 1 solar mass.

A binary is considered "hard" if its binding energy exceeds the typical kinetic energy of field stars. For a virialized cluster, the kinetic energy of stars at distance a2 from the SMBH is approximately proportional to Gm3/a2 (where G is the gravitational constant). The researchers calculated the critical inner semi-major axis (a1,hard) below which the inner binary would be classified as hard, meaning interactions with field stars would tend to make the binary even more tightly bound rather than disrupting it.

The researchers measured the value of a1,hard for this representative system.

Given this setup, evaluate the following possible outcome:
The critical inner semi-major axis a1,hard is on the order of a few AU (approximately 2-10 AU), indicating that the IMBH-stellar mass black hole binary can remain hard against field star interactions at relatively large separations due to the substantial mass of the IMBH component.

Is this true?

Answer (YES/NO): YES